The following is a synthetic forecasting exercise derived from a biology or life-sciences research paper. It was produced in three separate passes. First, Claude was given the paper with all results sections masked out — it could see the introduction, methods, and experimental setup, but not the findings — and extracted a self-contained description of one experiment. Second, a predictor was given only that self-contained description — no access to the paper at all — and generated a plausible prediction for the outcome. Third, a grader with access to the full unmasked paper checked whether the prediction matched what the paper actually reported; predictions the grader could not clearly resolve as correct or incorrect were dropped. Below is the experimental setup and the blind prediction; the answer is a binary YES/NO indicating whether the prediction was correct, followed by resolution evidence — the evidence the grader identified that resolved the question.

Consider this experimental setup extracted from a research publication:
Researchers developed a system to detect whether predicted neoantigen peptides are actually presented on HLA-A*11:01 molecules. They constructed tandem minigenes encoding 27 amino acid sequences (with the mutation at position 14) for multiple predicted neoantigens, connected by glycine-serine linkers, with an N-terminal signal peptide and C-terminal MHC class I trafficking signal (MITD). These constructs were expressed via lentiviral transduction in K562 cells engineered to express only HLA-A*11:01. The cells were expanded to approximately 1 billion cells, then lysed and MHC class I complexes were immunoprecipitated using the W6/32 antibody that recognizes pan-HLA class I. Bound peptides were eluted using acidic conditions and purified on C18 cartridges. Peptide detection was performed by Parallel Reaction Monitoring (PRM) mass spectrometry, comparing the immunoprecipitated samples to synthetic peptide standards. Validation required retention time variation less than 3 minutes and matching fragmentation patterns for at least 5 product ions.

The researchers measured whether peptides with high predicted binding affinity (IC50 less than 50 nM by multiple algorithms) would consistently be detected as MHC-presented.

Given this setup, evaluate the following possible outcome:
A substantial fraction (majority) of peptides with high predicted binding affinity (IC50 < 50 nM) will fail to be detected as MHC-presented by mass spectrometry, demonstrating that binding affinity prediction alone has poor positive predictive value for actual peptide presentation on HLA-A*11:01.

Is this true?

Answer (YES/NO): YES